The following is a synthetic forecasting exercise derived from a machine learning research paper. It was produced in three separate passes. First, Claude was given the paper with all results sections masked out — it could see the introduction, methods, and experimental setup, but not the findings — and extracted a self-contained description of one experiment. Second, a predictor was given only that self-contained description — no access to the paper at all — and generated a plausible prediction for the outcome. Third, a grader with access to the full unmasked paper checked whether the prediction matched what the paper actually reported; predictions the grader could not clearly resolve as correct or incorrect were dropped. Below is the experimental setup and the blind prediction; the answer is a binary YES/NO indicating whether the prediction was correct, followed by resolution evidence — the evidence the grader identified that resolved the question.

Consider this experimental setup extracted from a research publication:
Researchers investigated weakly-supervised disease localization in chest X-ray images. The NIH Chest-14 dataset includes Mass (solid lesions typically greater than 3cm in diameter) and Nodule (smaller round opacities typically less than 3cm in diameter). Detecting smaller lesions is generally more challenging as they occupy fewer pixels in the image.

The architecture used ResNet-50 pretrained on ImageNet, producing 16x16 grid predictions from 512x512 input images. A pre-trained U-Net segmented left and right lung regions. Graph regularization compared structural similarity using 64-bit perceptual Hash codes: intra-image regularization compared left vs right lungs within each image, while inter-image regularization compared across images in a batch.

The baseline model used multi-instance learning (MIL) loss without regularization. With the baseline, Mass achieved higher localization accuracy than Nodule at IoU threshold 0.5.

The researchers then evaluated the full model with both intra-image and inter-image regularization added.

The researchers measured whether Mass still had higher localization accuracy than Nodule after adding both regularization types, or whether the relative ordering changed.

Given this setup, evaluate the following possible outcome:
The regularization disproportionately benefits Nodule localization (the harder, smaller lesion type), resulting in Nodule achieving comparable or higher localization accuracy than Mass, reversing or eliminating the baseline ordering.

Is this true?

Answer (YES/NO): NO